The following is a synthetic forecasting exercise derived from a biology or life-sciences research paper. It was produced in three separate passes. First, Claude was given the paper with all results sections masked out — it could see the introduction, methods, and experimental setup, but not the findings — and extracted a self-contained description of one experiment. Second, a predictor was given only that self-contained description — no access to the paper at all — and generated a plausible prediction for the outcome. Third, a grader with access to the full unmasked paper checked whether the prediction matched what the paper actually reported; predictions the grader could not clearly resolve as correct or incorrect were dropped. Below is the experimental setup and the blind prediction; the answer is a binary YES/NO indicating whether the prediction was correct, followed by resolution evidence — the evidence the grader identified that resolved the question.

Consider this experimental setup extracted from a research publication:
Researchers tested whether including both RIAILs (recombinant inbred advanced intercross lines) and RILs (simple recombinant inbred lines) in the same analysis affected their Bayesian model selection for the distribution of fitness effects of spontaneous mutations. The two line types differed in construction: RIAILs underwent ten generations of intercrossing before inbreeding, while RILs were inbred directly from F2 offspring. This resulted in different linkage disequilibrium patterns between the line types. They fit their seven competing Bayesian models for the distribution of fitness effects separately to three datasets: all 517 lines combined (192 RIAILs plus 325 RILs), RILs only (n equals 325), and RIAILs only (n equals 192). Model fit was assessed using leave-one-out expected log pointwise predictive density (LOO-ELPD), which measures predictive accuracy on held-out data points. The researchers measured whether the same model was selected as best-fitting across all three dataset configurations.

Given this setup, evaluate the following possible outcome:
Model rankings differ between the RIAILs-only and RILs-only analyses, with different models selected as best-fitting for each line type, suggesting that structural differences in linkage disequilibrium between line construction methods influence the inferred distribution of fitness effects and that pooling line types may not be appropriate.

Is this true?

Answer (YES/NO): NO